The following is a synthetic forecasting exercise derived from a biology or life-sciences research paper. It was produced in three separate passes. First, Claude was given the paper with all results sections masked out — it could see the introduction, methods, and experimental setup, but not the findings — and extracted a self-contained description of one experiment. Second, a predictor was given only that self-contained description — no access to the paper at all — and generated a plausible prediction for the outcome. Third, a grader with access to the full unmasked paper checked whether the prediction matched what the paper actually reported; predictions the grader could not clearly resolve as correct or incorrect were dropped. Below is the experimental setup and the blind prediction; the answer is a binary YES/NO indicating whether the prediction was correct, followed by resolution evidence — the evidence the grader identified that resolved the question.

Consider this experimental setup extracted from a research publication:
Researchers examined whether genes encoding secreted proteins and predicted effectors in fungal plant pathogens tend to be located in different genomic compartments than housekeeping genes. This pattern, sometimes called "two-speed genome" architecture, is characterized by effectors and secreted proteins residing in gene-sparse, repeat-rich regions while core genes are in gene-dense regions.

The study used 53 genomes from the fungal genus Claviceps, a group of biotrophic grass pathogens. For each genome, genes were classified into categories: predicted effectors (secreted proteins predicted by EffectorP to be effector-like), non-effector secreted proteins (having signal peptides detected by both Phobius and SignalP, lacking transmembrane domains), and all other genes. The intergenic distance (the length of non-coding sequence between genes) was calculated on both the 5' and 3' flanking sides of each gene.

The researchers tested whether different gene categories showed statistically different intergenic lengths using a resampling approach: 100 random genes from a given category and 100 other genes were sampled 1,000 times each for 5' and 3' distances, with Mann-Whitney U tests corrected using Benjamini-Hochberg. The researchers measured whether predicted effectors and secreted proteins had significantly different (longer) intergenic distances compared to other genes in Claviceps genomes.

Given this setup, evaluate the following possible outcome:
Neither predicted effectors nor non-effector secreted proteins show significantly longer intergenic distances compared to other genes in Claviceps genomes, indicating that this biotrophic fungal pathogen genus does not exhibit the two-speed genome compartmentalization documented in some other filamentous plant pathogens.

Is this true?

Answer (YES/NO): NO